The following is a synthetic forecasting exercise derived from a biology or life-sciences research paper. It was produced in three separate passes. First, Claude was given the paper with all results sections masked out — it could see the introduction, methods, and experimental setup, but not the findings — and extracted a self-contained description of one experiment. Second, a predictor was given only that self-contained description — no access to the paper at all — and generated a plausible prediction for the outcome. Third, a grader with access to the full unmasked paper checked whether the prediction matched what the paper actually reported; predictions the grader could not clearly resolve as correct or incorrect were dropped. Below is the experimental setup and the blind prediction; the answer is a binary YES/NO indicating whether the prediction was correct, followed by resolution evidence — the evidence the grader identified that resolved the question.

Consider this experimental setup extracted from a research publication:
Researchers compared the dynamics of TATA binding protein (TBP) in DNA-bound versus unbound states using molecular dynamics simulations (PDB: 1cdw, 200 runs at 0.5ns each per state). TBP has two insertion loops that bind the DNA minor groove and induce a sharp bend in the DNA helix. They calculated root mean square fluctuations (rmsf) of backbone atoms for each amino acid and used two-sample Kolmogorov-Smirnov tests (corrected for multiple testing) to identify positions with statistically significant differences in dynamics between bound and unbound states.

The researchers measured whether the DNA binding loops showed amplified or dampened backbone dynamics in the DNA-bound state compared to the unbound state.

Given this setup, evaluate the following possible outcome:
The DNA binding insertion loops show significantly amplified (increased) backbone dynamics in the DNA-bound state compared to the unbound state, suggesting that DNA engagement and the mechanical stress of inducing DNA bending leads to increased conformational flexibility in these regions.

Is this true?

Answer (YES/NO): NO